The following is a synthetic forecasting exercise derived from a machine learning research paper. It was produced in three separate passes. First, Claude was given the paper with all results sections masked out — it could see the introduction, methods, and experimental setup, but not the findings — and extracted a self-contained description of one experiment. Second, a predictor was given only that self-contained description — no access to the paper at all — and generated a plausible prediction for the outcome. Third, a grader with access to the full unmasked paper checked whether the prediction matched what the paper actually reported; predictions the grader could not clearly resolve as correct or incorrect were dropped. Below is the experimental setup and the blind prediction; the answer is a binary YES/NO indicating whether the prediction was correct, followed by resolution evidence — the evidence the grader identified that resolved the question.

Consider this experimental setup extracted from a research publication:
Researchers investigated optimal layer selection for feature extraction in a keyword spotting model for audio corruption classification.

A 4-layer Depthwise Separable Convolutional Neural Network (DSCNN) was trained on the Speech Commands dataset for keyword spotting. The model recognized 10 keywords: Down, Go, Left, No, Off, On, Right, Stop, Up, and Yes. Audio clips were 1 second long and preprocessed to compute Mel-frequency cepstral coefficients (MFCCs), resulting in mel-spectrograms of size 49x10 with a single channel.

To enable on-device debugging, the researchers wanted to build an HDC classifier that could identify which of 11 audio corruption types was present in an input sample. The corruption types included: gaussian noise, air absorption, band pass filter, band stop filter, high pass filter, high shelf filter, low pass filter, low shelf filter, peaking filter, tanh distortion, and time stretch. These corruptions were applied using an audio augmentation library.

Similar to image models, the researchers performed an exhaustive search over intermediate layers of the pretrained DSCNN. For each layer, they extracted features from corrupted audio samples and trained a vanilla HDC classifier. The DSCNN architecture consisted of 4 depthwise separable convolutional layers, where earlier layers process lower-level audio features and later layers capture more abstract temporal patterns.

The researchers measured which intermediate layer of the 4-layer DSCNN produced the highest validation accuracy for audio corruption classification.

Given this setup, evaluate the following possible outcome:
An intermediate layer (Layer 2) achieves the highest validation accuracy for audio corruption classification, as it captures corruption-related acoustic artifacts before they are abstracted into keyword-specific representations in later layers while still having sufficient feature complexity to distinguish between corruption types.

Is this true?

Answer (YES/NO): NO